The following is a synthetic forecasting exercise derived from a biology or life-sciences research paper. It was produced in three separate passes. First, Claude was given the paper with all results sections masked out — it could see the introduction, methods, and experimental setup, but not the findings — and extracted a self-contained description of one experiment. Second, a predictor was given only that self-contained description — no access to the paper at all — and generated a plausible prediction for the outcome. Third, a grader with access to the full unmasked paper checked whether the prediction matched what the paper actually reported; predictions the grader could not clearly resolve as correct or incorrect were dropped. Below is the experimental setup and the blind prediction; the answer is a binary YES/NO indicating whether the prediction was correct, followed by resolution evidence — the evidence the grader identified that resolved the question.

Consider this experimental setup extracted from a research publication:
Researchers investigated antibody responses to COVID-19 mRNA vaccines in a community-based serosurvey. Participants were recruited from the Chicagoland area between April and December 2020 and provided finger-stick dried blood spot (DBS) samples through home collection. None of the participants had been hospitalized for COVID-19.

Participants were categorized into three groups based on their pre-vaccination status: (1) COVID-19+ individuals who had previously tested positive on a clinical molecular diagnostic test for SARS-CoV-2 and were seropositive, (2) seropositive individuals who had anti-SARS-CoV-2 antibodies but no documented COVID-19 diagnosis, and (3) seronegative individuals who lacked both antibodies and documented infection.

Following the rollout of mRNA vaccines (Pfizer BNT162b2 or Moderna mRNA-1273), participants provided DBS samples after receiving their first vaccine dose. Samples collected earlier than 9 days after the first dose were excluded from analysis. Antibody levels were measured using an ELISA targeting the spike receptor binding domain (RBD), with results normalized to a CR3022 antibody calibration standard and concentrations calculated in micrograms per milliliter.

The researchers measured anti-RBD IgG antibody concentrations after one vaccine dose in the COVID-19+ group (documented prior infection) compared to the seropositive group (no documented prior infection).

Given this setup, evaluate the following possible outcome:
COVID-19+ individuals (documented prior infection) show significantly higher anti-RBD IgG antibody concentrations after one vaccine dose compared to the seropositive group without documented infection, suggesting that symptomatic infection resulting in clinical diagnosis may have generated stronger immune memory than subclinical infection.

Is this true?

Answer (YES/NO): YES